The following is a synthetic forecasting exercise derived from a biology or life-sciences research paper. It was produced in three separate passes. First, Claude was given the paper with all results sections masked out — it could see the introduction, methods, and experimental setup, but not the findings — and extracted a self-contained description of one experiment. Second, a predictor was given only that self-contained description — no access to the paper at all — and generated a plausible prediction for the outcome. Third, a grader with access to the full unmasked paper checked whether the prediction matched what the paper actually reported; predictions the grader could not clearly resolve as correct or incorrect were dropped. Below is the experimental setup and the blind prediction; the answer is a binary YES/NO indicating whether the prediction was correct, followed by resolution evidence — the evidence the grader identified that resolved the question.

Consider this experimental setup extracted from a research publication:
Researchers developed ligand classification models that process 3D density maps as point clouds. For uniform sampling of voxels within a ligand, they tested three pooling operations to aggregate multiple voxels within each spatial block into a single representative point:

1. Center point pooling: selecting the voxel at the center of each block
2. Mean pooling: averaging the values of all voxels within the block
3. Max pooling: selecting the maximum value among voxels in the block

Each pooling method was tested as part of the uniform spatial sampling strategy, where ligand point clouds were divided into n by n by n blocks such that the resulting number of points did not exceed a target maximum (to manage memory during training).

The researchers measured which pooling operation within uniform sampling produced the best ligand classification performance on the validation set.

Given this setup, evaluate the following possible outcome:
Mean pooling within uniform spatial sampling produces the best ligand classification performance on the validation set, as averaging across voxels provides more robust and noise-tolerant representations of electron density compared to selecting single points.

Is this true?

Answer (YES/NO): NO